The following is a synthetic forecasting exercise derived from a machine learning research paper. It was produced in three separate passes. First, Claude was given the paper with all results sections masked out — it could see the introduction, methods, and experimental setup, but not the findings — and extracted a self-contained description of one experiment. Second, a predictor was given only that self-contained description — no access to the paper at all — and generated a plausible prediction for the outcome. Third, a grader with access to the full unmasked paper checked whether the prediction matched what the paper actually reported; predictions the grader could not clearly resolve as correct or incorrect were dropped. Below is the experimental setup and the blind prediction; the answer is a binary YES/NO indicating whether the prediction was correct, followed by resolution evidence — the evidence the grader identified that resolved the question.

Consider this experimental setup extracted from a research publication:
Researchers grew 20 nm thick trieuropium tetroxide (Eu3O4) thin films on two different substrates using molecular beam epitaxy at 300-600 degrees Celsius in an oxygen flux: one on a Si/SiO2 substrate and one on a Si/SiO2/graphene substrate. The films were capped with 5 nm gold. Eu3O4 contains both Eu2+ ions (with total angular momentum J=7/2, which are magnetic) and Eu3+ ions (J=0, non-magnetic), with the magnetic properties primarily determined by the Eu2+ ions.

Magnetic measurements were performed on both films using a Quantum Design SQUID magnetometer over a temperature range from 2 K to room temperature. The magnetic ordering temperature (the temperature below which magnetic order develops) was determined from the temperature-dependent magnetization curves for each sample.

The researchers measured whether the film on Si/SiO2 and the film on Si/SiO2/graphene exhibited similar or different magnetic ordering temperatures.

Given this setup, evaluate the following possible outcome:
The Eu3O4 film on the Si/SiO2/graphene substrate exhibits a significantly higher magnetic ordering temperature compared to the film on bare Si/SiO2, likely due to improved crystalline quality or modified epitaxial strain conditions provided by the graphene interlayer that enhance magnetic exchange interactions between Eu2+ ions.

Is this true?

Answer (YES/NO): NO